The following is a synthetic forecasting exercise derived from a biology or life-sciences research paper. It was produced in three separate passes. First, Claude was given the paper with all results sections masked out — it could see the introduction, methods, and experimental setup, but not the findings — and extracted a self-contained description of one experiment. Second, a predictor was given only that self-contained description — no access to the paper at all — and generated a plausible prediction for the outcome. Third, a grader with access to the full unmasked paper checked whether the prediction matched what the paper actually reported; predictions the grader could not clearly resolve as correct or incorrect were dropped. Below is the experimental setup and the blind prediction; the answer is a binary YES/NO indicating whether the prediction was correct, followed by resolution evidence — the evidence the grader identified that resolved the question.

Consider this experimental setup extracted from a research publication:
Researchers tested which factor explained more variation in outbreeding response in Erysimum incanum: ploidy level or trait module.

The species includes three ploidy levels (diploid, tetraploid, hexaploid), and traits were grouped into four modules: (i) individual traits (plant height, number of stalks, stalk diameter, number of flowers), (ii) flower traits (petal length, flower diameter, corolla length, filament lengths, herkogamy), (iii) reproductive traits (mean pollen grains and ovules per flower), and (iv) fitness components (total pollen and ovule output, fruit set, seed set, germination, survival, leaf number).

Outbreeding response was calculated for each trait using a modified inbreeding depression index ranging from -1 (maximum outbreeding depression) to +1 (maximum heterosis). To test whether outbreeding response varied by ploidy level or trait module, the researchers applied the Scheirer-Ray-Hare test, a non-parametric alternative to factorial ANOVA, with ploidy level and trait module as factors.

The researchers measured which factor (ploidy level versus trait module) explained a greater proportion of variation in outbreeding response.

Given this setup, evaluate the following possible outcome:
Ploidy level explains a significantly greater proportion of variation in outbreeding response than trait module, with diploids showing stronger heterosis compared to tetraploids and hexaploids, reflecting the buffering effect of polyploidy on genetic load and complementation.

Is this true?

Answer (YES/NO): NO